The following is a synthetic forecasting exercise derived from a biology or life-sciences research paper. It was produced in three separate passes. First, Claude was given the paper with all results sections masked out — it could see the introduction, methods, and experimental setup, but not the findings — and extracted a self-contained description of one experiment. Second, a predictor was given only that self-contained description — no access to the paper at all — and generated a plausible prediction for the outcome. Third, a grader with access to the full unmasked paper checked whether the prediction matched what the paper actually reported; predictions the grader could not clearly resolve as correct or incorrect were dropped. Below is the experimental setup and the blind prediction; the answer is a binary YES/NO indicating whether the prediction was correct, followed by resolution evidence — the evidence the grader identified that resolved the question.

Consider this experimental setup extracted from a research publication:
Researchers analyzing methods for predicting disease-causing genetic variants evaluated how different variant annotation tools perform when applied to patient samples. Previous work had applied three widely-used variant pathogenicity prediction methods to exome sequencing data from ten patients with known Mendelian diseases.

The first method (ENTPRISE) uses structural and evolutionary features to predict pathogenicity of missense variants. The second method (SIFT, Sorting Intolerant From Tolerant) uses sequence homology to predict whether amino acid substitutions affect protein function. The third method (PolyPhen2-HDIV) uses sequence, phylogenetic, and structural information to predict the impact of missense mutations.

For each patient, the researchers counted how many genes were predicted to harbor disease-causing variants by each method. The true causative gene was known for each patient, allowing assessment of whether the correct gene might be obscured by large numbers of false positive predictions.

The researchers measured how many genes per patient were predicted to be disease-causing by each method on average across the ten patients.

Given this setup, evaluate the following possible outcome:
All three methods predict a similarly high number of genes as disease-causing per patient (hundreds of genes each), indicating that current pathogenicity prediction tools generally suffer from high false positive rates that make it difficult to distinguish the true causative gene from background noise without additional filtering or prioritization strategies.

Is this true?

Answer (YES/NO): NO